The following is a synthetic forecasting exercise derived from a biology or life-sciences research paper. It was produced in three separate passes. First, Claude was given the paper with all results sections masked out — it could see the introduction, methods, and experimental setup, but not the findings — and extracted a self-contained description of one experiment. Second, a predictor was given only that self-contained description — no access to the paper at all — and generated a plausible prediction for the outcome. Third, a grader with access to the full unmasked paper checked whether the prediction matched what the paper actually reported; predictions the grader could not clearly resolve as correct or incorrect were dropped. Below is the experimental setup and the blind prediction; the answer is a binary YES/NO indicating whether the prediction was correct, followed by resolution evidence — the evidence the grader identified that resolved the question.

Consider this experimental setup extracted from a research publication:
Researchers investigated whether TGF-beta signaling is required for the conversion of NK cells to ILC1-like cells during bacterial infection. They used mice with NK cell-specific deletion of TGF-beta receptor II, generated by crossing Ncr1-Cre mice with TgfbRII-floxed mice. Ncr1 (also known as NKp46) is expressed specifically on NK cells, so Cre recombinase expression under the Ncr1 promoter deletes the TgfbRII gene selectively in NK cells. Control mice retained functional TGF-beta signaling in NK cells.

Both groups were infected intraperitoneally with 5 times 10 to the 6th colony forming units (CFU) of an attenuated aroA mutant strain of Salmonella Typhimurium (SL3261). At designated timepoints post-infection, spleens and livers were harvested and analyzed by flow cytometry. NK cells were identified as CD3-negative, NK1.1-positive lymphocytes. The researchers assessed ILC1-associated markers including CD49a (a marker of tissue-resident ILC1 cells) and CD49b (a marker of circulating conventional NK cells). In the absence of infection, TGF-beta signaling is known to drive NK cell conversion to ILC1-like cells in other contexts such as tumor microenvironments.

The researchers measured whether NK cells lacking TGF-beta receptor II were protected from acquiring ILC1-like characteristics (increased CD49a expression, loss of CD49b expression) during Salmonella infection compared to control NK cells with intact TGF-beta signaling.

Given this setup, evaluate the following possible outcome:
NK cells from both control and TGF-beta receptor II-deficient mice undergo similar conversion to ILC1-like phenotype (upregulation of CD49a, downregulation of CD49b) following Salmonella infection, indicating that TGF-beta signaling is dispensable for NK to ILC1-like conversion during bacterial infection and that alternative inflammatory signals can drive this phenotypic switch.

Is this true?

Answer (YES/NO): YES